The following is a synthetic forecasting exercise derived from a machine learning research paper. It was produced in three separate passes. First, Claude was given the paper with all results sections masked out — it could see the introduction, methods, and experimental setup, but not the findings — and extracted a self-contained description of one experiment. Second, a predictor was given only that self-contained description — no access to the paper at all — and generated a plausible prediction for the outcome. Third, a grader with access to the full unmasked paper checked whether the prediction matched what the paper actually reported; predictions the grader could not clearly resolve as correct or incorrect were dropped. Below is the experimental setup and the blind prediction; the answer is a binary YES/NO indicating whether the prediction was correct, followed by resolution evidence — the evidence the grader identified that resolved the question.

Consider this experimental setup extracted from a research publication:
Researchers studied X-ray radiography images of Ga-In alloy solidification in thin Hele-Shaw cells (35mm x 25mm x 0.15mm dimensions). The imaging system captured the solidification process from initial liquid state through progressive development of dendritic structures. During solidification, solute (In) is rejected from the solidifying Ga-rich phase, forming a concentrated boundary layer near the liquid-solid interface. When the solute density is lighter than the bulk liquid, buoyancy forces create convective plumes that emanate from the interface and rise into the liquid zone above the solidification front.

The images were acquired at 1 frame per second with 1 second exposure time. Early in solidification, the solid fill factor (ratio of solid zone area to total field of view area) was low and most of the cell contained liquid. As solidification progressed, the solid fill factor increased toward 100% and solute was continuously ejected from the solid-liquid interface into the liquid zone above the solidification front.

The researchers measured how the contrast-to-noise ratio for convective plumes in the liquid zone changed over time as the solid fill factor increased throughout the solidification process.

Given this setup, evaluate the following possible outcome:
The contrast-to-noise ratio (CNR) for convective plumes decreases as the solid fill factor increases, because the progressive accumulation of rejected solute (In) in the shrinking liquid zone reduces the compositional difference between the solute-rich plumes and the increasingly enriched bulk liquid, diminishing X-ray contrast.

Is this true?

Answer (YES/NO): YES